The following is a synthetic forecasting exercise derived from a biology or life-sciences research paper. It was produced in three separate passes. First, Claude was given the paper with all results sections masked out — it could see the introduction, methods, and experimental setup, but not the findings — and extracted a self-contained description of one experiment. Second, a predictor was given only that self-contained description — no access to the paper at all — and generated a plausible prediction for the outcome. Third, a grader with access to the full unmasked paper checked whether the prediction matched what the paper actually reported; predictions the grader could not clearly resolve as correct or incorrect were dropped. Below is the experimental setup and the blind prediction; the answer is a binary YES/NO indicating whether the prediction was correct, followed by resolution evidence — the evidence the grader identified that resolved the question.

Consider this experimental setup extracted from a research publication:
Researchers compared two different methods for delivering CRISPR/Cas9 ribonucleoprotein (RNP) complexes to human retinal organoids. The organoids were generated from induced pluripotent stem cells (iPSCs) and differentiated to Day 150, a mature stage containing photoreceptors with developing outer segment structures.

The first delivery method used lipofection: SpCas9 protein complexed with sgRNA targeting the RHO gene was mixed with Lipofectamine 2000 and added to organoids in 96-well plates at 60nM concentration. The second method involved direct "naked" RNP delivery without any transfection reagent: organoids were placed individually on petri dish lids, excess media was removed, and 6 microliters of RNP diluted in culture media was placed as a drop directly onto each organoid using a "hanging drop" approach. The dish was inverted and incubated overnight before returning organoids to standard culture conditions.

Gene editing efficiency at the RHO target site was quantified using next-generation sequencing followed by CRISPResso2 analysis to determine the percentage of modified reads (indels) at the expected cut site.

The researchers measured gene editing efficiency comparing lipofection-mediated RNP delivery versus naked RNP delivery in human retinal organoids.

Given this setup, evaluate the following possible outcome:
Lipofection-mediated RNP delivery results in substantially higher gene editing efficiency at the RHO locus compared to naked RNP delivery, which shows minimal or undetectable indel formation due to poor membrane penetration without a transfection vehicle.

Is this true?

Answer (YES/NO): NO